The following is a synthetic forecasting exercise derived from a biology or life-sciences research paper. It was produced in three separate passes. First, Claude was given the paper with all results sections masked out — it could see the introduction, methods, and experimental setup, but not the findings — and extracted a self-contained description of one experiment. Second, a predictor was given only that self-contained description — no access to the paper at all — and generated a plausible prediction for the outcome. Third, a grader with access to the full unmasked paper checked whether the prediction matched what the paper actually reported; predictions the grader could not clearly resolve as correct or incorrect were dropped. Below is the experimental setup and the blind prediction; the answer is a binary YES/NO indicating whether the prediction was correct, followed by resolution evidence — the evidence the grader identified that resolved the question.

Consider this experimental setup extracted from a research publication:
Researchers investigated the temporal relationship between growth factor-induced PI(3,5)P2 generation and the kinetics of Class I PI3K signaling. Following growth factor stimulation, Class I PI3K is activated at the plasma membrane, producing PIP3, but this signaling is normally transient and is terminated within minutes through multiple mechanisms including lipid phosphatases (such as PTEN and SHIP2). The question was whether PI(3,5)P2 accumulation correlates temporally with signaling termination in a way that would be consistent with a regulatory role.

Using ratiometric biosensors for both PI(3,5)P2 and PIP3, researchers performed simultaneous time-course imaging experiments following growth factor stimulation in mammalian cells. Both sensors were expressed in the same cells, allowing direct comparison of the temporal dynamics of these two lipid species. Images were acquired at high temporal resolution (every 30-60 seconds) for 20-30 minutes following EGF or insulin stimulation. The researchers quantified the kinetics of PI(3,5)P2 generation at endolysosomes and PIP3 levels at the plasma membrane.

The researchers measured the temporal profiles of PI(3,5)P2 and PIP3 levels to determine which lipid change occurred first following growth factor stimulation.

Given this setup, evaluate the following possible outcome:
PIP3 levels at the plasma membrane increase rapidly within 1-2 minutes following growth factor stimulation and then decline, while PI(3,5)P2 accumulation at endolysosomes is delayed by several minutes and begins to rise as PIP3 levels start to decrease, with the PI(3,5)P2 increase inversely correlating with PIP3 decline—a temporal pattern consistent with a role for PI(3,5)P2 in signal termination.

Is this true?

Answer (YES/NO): YES